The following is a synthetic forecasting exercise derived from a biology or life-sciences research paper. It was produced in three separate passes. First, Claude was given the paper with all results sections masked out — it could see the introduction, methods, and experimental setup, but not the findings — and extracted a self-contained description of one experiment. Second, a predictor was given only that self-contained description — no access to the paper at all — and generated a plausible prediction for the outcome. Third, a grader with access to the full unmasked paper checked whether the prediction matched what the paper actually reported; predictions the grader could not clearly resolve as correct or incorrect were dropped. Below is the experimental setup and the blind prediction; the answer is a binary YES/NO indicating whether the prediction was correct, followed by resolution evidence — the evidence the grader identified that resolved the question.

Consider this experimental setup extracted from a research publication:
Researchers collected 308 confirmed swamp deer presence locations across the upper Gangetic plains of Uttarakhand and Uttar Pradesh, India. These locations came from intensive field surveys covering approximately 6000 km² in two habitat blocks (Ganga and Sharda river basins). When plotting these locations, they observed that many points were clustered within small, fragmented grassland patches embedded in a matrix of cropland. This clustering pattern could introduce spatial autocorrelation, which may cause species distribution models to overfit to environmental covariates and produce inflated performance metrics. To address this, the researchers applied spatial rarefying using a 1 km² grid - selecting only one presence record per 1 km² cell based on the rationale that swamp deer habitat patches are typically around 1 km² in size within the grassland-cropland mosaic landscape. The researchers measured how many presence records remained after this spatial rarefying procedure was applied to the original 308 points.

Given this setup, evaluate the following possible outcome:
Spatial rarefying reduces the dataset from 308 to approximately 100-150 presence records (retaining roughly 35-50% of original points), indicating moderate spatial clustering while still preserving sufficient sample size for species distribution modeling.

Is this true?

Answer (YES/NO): NO